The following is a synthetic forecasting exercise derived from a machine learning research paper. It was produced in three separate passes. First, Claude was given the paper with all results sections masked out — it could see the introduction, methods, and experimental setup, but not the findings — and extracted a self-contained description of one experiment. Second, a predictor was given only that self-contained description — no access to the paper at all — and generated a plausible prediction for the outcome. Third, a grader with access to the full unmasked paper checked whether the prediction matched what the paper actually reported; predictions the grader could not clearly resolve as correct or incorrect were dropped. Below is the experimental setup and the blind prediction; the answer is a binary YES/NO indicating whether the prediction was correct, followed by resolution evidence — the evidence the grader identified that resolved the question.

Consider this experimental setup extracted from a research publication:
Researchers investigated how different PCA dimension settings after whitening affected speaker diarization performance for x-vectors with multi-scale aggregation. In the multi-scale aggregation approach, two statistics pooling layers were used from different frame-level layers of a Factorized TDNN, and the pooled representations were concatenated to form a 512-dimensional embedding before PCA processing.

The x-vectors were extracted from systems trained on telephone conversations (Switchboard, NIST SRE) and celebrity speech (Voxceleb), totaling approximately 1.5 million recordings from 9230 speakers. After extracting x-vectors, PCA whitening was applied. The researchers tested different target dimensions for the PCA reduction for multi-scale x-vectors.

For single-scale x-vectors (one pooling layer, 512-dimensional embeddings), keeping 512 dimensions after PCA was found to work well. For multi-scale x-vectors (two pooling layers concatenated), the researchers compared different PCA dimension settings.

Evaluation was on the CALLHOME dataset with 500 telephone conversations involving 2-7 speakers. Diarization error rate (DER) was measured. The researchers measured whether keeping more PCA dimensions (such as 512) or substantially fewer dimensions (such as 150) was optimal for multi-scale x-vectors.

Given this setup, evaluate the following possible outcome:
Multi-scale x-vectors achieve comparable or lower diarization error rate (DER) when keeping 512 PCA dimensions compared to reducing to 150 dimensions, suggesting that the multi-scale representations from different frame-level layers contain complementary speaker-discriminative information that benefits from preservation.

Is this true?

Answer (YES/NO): NO